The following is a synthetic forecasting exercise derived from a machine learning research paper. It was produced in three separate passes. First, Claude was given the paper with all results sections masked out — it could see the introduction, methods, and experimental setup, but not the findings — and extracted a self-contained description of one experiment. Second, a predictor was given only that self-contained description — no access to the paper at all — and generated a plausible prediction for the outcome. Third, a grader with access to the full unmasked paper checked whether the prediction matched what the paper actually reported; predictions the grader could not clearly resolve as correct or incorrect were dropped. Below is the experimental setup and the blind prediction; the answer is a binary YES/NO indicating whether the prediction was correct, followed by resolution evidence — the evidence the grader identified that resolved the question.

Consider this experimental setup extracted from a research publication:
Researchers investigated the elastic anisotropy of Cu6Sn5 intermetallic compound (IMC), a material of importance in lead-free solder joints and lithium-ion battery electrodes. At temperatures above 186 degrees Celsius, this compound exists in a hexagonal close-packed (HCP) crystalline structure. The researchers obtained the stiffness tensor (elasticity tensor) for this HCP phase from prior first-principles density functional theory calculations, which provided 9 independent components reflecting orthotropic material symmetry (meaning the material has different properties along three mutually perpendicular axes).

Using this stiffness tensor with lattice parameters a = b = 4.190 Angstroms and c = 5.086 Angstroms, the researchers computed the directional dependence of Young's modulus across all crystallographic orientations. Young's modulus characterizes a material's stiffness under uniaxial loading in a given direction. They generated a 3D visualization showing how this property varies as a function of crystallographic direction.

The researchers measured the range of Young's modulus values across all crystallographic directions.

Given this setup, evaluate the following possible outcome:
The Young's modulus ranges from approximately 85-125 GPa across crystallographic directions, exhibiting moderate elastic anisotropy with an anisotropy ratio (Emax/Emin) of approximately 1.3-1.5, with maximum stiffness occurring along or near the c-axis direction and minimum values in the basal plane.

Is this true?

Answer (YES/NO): NO